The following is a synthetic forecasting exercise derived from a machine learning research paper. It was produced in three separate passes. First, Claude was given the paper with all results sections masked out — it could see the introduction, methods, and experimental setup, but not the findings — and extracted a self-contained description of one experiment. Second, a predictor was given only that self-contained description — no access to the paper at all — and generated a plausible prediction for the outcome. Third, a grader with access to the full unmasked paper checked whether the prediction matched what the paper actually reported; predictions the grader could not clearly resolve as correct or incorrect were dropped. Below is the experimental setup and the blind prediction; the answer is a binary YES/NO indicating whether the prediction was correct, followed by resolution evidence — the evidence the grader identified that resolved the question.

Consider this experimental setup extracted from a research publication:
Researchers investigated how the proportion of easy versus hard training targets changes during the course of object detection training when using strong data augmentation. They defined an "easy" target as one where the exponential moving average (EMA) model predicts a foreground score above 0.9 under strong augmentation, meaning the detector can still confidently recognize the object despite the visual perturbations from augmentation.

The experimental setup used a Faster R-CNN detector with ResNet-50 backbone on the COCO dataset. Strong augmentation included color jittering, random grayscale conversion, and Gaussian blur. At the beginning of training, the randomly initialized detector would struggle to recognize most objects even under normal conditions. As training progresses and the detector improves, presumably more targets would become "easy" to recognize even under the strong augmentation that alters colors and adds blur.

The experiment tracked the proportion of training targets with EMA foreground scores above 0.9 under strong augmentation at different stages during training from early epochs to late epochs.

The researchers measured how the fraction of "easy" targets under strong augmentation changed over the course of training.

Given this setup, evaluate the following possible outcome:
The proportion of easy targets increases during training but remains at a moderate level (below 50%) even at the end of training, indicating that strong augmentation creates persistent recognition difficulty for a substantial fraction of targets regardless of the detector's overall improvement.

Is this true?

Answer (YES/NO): NO